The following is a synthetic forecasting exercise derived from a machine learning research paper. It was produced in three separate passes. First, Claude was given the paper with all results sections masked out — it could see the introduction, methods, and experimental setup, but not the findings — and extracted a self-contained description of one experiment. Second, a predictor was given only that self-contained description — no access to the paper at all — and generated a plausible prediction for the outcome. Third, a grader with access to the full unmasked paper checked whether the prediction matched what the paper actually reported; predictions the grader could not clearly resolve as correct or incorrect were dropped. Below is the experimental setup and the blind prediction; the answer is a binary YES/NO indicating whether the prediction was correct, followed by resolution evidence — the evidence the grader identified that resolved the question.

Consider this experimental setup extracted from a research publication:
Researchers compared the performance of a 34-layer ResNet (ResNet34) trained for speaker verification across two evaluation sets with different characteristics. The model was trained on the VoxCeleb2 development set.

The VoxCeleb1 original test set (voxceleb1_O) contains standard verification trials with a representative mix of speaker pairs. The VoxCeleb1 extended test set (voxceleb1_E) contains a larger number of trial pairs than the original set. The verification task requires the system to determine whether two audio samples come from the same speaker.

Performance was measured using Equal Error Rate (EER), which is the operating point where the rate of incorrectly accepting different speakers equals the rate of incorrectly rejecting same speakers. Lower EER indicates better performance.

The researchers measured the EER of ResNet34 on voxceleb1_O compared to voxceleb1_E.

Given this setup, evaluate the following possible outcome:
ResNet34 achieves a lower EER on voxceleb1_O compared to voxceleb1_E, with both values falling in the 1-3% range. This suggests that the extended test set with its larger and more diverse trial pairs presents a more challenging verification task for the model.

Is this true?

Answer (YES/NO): NO